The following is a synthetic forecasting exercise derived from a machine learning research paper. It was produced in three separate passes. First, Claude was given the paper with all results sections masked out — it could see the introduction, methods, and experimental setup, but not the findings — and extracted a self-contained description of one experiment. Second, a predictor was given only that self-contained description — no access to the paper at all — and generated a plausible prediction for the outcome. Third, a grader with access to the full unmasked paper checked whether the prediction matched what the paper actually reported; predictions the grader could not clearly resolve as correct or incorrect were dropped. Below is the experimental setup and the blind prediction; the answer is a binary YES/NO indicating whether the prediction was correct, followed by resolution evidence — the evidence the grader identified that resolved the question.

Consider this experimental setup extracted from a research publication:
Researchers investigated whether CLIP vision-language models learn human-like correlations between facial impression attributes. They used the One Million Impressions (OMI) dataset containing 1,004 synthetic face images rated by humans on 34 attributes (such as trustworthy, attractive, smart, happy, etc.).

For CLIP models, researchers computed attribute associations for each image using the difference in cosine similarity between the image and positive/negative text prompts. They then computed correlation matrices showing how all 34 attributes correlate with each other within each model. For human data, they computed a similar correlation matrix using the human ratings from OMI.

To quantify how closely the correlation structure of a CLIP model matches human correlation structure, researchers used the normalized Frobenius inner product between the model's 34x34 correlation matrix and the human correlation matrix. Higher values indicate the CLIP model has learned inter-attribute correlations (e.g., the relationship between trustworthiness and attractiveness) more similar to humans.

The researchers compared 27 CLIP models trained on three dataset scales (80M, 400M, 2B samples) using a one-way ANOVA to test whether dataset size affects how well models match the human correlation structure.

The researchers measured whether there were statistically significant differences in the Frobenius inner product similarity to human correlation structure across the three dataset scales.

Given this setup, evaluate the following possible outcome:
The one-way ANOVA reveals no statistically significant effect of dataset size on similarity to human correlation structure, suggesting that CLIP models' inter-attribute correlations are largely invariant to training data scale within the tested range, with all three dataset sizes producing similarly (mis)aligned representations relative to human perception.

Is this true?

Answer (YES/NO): NO